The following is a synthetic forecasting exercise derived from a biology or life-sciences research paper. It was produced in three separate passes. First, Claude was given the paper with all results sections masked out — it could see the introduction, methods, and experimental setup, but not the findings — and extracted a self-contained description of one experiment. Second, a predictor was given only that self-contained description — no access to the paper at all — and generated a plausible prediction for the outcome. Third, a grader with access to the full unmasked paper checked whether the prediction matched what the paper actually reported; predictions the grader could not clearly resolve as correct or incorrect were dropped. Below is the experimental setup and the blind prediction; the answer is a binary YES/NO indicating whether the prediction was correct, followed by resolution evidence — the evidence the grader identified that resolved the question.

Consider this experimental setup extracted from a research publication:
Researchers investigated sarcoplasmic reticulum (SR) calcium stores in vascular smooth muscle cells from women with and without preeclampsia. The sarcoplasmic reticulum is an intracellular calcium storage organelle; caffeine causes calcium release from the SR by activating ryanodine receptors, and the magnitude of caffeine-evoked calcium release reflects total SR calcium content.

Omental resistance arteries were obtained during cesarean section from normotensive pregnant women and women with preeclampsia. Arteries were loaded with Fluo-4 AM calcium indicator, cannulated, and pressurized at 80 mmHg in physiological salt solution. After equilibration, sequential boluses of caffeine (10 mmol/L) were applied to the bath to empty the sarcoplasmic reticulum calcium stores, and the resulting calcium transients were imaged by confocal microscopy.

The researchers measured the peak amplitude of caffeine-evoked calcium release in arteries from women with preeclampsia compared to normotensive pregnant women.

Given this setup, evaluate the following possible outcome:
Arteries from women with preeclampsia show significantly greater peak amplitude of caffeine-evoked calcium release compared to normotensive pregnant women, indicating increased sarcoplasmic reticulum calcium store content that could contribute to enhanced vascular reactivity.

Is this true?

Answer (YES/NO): NO